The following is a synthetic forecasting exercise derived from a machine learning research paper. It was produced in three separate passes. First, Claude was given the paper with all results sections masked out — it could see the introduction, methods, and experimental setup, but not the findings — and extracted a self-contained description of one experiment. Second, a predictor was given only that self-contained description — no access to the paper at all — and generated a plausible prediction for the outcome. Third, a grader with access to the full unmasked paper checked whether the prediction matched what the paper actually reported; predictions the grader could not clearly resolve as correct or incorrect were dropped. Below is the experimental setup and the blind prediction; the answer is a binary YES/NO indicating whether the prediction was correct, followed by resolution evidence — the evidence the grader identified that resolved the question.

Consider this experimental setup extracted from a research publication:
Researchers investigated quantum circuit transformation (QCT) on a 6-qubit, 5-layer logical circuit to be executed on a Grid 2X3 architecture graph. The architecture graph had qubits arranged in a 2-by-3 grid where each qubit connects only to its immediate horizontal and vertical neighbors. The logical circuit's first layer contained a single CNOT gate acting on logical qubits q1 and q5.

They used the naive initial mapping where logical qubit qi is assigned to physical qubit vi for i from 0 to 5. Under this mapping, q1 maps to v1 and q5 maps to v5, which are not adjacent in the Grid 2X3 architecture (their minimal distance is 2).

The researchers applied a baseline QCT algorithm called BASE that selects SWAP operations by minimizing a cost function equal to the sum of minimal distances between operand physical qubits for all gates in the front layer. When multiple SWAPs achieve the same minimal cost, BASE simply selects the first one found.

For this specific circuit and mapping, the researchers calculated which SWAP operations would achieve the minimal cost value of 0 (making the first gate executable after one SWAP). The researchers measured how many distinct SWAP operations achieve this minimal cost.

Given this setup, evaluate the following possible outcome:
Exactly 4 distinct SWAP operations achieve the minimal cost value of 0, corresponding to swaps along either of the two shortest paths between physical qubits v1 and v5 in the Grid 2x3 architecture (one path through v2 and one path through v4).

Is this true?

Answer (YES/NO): NO